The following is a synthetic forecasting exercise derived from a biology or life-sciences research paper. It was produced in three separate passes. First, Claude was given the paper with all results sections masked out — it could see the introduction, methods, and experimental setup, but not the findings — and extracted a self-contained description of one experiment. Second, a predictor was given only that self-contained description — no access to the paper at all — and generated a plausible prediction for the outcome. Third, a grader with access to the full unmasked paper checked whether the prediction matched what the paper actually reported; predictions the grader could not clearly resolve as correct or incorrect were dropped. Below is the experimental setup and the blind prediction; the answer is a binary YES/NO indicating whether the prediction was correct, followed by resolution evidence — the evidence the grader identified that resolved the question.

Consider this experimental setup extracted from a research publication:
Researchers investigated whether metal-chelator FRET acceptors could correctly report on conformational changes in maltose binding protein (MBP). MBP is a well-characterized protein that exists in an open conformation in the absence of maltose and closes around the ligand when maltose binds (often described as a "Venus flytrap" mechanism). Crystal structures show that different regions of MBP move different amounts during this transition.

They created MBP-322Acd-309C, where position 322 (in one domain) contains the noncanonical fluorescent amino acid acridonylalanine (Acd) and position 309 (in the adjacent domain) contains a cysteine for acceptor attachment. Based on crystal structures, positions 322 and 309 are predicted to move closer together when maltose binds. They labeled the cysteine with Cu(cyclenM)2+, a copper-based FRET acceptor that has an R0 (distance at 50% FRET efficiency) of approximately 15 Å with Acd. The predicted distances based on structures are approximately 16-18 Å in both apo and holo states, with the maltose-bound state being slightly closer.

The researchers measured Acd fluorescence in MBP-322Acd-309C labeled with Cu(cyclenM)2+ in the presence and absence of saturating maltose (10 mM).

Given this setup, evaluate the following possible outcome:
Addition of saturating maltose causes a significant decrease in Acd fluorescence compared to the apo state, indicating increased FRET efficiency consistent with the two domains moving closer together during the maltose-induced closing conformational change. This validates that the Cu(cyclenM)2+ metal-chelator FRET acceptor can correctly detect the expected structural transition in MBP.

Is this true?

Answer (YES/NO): NO